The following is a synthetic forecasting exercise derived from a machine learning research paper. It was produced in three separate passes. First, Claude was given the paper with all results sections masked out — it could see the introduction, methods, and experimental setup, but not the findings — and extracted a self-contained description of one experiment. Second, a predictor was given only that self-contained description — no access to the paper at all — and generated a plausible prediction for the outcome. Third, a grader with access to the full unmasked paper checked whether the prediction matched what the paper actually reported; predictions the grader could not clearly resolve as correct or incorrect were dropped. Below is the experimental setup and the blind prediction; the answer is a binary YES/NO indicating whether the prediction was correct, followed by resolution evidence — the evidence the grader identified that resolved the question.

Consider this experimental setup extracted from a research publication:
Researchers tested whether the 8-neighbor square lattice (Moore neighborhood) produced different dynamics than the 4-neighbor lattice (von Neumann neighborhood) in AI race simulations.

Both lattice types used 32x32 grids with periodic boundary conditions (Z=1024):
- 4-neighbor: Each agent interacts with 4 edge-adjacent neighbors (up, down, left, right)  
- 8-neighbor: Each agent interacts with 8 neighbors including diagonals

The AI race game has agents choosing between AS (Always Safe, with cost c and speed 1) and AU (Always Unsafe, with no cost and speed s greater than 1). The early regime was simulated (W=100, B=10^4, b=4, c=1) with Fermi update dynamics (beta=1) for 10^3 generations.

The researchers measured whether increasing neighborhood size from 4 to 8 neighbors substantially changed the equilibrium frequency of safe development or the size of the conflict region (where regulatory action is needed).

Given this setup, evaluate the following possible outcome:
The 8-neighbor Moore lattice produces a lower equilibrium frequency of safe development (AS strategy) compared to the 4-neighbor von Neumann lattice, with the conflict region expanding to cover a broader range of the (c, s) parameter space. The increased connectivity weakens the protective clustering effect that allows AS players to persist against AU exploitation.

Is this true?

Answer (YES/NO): NO